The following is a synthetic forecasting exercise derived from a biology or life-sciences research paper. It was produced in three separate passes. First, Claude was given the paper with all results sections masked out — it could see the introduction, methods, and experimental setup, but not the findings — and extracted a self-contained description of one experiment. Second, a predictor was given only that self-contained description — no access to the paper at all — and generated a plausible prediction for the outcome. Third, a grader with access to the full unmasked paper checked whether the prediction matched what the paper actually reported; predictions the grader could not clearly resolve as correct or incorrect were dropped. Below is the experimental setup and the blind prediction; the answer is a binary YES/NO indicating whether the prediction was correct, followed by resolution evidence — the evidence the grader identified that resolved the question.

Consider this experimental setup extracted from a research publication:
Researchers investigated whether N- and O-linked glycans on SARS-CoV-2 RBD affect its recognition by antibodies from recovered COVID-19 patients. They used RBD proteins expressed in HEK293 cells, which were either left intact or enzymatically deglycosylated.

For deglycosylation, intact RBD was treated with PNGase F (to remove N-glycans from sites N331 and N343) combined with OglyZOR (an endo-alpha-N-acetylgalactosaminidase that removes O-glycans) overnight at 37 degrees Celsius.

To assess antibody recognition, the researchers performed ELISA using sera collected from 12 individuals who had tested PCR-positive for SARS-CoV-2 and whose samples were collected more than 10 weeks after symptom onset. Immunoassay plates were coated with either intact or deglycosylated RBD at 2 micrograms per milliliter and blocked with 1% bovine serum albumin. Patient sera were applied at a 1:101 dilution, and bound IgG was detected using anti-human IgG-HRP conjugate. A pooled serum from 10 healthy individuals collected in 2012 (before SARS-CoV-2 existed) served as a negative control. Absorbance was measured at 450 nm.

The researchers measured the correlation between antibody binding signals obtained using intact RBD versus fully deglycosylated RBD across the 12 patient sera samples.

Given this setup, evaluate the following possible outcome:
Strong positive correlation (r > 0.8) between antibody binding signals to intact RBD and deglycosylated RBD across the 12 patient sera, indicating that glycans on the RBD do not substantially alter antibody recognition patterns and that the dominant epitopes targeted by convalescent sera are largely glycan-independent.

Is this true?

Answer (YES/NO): YES